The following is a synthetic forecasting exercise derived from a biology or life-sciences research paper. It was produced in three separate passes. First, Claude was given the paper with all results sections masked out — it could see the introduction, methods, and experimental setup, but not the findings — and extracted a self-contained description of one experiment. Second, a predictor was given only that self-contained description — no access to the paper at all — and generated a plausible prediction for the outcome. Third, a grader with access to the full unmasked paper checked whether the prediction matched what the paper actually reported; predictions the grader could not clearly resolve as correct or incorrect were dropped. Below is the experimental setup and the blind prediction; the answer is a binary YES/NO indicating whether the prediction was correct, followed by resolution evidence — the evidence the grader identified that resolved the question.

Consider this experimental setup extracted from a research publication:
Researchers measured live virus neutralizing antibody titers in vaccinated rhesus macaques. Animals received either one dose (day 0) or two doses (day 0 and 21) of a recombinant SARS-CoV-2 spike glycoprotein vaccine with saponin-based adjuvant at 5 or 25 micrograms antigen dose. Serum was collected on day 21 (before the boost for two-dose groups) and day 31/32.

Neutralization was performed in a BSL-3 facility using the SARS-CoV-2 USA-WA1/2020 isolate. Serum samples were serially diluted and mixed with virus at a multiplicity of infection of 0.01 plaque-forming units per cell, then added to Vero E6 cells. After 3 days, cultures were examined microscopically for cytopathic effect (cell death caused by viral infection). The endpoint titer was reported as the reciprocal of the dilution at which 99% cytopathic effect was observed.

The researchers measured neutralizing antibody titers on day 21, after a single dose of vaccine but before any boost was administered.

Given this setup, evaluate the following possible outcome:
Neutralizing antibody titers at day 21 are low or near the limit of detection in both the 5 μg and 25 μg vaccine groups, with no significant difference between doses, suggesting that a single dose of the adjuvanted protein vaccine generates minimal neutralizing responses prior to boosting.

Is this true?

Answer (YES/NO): NO